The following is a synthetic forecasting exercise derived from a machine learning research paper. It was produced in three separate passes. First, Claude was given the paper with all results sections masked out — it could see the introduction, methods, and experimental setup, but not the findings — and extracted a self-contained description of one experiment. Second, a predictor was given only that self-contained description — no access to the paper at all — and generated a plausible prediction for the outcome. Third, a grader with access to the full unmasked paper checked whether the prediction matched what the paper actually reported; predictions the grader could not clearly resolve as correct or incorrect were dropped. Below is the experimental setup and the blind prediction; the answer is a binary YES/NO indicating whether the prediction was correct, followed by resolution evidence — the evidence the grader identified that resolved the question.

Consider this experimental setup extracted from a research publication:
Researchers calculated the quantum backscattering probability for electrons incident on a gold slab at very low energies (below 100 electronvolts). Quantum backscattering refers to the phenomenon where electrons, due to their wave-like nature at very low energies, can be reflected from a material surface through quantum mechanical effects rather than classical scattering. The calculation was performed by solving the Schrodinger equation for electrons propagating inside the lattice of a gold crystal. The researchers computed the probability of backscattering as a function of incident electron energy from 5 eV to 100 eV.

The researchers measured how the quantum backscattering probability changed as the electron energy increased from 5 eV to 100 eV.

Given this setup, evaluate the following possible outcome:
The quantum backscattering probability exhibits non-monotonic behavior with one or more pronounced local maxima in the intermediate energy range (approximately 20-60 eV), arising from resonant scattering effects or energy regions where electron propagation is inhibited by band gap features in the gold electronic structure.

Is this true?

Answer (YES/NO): NO